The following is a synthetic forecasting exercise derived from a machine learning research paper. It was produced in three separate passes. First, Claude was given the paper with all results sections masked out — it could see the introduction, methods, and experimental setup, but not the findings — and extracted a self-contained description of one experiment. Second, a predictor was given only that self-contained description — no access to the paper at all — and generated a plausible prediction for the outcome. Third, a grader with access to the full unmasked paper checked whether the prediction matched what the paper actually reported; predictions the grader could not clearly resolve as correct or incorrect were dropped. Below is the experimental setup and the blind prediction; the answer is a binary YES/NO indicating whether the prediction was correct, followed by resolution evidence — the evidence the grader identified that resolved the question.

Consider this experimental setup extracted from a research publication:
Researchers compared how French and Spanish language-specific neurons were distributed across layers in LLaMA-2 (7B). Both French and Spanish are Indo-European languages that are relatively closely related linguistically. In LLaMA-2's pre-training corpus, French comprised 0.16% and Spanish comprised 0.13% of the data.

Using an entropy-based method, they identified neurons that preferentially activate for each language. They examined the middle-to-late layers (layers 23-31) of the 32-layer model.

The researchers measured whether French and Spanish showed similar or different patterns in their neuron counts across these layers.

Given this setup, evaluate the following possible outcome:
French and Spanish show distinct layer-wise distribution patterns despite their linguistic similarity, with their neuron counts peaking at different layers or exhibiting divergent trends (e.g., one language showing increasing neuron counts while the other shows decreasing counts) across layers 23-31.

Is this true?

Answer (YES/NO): NO